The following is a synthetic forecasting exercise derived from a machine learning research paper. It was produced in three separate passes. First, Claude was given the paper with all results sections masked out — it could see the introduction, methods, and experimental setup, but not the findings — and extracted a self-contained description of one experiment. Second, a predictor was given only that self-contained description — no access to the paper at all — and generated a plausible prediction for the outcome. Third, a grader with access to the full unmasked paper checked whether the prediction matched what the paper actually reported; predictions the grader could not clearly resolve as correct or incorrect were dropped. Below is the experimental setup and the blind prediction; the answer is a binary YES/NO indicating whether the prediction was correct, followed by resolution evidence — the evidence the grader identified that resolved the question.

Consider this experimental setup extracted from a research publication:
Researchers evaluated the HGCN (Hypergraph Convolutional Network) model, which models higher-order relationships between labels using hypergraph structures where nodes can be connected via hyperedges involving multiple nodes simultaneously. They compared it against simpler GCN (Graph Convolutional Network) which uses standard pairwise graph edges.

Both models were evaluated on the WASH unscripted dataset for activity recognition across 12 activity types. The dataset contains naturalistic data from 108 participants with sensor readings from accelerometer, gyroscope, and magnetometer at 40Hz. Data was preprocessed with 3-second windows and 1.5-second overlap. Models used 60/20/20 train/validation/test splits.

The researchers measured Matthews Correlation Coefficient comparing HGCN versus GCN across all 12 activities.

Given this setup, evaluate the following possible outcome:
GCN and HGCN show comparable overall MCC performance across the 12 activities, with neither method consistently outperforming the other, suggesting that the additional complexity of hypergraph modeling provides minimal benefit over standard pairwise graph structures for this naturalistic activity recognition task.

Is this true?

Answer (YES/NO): NO